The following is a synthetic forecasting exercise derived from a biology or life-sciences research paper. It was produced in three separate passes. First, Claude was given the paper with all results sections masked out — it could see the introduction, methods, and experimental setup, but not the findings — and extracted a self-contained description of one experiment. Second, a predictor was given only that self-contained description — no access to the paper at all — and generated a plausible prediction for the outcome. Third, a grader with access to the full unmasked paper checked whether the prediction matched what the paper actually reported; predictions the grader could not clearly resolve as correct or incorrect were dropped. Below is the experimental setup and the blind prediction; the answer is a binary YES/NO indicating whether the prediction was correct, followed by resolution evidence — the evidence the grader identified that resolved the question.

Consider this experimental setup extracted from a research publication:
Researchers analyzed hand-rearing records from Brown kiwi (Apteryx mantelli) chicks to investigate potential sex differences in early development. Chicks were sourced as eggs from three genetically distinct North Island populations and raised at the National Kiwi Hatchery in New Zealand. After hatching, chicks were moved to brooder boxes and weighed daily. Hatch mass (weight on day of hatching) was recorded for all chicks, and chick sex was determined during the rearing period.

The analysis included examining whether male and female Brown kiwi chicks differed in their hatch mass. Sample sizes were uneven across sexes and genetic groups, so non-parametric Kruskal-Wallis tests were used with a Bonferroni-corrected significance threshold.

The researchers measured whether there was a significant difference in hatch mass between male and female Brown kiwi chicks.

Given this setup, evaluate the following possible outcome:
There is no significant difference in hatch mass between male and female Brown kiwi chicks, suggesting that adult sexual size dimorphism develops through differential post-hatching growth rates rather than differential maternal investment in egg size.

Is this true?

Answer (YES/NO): YES